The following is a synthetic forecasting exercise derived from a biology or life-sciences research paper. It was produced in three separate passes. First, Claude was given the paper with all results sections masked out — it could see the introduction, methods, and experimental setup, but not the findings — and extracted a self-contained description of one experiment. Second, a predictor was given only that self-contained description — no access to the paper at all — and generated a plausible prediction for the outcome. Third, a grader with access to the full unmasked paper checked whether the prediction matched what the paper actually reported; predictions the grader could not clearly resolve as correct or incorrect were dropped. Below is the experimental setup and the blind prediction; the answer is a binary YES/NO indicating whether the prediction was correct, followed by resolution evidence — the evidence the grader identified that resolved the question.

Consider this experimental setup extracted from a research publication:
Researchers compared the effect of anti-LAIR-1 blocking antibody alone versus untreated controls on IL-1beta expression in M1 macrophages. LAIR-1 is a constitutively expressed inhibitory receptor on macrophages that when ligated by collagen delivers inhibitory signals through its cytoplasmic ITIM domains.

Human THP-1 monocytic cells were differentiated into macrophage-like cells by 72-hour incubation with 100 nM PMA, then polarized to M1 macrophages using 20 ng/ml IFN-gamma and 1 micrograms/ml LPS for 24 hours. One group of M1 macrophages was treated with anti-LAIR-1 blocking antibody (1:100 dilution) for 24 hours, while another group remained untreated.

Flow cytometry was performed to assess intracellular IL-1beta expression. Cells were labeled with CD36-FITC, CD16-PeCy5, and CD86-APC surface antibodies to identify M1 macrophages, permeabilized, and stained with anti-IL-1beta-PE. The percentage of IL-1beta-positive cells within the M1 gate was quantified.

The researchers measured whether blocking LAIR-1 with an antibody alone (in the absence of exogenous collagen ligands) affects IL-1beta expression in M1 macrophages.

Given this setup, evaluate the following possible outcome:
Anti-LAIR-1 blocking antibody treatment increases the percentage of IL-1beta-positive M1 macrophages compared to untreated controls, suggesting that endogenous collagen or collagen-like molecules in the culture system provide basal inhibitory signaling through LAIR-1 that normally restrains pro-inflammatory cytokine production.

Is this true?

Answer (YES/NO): NO